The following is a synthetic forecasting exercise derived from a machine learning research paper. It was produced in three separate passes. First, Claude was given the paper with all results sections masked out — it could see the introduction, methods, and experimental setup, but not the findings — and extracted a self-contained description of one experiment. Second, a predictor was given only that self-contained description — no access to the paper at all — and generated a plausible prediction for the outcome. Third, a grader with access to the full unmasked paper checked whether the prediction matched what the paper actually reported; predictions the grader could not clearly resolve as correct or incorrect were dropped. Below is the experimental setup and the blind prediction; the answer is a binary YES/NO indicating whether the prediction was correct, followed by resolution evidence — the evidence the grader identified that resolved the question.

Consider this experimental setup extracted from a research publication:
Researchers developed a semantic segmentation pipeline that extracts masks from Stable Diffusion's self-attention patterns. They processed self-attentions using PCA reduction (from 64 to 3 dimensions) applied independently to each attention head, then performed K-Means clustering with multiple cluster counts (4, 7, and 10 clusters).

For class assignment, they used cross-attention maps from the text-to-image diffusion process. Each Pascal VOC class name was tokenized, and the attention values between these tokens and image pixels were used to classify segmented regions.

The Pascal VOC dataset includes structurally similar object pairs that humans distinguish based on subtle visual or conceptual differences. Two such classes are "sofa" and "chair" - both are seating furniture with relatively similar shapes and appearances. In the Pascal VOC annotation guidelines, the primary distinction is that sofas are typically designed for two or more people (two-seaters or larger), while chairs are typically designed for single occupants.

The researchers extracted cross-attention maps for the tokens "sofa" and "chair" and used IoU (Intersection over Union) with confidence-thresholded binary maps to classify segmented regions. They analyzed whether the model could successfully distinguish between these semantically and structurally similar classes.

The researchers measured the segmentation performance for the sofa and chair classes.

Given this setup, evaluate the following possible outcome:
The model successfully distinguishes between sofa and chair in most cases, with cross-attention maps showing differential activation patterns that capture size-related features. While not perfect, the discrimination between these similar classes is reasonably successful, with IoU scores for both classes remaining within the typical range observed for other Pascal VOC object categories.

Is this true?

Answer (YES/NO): NO